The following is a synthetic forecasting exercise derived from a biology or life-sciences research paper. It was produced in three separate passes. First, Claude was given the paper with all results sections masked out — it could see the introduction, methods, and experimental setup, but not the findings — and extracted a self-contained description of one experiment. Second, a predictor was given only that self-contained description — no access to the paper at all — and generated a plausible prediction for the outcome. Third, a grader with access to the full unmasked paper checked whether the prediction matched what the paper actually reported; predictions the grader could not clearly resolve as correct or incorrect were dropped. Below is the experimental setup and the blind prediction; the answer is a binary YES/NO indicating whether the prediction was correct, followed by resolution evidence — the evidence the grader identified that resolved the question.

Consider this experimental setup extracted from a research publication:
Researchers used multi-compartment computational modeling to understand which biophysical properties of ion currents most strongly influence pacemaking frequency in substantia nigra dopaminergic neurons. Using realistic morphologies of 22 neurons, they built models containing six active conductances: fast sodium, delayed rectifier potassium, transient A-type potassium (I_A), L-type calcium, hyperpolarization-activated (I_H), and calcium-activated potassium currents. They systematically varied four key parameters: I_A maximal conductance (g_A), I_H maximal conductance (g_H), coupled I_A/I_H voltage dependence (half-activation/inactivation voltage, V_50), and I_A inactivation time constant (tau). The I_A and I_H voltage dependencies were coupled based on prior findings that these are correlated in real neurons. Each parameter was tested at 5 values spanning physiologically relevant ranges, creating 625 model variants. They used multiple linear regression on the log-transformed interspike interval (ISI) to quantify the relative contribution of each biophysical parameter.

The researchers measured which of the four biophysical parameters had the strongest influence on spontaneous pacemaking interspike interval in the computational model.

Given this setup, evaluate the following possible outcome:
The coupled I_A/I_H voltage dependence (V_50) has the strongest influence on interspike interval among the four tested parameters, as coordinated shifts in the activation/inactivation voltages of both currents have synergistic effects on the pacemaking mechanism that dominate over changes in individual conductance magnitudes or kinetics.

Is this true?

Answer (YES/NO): NO